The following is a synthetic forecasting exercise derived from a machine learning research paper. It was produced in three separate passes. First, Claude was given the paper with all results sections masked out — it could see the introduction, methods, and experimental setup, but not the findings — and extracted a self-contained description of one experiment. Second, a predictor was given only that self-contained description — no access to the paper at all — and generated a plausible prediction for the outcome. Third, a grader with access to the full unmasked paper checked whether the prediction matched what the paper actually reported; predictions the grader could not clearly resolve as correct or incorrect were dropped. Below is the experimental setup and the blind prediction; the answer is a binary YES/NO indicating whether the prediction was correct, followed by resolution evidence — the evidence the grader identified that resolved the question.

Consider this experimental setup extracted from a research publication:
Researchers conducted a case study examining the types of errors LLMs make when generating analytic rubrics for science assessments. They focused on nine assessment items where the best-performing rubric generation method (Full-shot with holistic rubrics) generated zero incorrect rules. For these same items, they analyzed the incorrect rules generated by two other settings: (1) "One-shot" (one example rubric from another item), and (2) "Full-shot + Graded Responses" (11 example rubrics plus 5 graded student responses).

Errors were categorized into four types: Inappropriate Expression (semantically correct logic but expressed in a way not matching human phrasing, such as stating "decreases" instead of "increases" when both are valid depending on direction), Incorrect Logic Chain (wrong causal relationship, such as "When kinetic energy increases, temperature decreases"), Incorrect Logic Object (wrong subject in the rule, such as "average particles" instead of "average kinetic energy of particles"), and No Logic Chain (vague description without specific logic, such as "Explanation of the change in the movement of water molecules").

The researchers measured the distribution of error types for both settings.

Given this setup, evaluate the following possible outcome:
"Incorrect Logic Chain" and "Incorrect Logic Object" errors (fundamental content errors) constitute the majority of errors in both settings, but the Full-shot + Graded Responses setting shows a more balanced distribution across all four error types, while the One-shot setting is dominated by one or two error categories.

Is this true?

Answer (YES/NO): NO